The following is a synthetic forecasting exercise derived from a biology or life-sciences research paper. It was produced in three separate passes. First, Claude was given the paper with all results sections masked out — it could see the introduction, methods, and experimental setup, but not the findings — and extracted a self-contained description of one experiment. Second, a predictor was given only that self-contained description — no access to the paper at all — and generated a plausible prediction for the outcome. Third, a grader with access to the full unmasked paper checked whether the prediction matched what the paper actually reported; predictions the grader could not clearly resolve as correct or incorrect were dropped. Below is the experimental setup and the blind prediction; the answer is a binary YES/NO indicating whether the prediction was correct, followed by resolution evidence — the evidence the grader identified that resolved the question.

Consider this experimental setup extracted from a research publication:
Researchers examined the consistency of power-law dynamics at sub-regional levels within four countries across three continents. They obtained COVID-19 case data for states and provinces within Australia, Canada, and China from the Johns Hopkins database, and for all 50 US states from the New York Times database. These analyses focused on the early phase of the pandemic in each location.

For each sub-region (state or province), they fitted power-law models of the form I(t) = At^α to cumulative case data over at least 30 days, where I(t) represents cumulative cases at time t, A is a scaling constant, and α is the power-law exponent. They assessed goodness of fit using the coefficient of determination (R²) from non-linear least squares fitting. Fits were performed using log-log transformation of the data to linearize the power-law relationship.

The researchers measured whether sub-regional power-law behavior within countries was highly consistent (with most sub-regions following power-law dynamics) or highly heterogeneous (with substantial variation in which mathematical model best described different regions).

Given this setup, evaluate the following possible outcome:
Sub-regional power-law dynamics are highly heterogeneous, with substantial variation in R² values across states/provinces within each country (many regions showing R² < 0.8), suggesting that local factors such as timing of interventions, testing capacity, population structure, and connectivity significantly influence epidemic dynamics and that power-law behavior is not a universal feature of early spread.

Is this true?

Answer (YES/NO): NO